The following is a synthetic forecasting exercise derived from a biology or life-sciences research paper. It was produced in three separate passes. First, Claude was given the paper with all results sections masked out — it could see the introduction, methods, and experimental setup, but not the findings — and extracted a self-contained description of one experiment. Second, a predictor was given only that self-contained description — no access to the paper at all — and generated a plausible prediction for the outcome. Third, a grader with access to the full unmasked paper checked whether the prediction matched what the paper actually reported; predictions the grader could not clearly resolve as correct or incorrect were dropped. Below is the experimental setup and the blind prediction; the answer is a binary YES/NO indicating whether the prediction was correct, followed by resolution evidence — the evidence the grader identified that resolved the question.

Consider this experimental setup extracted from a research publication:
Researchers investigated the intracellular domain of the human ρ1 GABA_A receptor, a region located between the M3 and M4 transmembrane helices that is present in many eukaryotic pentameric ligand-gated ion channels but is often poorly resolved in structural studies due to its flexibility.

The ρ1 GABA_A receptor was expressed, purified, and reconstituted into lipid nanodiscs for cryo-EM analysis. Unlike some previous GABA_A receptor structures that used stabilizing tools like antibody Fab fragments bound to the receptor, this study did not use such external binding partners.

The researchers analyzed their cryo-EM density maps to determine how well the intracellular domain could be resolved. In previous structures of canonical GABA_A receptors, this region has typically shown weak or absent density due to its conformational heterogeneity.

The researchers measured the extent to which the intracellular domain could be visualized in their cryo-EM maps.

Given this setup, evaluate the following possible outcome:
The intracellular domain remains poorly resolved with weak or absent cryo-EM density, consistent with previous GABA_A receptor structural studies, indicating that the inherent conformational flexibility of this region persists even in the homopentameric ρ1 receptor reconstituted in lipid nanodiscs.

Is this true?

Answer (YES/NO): NO